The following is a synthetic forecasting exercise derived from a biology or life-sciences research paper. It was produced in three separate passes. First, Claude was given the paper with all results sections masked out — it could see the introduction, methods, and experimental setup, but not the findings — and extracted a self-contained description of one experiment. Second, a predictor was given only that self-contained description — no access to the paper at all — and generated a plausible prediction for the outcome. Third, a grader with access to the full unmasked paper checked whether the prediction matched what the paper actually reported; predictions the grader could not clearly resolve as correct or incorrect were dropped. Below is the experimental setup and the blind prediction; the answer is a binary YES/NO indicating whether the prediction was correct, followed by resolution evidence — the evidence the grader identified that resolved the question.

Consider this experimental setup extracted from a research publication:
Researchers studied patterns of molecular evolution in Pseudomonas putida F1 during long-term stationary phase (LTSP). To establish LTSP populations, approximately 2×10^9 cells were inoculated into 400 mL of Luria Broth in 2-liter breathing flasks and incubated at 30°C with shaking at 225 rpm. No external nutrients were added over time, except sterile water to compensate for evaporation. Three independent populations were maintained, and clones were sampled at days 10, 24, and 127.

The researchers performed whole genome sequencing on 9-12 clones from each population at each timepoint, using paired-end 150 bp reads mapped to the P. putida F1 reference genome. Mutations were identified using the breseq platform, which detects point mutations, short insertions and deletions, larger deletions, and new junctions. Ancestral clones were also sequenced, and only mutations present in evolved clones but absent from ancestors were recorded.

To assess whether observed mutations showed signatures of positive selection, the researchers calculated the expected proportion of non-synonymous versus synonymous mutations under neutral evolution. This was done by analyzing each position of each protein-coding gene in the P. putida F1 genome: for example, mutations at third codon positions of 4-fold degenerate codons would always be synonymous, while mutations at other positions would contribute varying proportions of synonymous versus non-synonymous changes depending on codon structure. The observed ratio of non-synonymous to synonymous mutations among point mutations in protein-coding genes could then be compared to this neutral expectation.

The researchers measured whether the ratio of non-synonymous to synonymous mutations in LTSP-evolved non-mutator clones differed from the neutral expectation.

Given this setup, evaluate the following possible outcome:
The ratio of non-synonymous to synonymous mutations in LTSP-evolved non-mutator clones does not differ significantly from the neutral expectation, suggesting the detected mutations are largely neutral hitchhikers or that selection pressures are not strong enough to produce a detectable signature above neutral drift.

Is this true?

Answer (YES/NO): NO